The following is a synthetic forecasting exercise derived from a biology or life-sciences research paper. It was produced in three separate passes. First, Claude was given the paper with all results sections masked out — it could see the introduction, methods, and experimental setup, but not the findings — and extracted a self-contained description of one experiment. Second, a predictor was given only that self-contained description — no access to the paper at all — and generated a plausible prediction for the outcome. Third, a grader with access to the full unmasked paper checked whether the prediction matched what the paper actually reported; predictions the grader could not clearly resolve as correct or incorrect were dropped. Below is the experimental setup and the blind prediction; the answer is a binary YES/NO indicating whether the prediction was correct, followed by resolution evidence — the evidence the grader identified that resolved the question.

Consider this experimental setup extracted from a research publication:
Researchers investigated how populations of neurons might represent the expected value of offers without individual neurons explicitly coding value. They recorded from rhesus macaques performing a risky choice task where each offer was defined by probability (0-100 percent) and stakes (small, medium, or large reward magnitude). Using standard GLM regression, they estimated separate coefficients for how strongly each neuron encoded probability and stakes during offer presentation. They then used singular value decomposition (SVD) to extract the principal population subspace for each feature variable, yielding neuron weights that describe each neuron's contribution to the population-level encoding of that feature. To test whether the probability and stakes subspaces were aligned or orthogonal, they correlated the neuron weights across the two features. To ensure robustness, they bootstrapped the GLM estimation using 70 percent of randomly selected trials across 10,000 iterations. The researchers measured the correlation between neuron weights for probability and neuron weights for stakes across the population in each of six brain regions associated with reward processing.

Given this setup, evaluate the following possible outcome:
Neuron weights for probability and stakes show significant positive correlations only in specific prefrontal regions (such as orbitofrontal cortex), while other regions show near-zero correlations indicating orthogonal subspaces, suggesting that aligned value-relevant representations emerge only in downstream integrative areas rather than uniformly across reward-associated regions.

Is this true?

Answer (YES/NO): NO